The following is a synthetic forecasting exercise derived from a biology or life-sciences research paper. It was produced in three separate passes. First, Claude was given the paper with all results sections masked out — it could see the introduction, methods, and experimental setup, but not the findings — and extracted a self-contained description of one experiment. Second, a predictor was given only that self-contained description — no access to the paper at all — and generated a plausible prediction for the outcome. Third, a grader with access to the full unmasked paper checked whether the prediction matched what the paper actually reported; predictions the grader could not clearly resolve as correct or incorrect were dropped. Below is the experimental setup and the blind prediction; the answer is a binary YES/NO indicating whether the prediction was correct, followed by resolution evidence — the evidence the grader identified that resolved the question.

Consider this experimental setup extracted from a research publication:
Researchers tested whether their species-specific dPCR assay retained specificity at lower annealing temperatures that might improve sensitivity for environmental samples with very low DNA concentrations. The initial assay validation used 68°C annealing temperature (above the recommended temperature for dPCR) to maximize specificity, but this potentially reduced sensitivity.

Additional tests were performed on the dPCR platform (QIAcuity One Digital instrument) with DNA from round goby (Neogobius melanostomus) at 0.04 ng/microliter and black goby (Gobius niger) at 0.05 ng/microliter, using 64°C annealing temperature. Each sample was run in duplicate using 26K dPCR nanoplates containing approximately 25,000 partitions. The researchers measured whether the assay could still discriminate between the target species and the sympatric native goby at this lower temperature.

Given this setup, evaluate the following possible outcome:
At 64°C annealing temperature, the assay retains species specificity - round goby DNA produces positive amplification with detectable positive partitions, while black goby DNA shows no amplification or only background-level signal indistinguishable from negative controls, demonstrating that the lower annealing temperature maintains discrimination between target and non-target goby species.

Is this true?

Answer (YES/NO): YES